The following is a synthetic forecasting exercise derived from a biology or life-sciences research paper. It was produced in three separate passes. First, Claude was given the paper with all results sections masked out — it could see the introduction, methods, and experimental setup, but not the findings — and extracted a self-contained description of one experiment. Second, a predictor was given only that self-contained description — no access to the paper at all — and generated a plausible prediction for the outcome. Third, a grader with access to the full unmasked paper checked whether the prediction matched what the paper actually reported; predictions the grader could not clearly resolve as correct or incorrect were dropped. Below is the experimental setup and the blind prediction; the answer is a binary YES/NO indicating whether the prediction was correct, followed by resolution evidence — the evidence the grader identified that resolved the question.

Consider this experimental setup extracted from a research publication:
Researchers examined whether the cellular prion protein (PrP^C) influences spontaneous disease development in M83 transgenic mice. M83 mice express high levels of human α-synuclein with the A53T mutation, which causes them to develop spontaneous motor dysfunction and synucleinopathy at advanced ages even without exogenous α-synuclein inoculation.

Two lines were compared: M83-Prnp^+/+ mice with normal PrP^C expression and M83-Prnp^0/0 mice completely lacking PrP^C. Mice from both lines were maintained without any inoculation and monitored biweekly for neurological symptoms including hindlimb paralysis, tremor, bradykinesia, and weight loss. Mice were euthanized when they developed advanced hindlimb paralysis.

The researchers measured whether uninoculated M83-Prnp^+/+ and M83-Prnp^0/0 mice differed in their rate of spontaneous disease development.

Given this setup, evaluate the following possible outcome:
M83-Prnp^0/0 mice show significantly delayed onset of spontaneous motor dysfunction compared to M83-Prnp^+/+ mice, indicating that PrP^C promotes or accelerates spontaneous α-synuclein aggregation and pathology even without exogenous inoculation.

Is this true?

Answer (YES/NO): NO